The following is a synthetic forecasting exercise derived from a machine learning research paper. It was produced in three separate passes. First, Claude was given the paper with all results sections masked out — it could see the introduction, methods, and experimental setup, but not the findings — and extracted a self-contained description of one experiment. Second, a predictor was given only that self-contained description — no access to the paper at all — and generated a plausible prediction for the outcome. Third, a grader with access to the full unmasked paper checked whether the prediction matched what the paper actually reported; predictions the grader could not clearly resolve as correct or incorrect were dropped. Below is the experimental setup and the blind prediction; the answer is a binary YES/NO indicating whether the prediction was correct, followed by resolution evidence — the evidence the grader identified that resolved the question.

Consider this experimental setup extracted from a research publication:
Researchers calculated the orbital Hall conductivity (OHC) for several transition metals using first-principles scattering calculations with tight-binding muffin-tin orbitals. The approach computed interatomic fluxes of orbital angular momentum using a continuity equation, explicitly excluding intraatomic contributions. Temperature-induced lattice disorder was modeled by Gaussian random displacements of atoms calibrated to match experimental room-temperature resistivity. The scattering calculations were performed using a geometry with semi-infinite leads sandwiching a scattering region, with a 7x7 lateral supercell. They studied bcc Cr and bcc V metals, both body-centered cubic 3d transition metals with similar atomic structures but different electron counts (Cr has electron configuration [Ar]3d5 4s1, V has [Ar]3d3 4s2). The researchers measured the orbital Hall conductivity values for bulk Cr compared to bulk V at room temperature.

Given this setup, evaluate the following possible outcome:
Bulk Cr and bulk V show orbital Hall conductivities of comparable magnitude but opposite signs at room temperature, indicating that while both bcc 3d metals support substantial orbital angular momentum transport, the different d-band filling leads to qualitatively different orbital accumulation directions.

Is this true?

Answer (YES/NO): NO